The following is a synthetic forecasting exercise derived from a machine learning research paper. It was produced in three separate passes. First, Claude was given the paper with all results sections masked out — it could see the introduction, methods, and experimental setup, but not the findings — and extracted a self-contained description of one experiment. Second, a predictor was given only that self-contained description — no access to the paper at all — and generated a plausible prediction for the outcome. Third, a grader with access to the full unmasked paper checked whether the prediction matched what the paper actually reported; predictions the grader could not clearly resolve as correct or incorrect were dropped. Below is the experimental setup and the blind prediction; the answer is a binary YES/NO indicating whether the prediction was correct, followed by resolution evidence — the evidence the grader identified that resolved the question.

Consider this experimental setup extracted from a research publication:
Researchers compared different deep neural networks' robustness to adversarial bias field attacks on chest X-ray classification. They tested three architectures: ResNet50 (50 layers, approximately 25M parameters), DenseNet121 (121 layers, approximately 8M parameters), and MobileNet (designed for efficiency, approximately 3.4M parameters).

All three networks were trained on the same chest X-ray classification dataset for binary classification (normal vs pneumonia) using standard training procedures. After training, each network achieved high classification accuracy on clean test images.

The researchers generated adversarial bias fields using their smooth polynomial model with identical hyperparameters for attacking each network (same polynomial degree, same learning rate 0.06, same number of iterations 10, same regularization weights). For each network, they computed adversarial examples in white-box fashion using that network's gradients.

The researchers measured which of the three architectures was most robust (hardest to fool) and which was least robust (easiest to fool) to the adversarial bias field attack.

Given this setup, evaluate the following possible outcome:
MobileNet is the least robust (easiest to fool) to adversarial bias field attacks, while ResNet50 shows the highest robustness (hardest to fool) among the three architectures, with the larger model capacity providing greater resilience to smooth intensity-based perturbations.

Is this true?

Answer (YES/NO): NO